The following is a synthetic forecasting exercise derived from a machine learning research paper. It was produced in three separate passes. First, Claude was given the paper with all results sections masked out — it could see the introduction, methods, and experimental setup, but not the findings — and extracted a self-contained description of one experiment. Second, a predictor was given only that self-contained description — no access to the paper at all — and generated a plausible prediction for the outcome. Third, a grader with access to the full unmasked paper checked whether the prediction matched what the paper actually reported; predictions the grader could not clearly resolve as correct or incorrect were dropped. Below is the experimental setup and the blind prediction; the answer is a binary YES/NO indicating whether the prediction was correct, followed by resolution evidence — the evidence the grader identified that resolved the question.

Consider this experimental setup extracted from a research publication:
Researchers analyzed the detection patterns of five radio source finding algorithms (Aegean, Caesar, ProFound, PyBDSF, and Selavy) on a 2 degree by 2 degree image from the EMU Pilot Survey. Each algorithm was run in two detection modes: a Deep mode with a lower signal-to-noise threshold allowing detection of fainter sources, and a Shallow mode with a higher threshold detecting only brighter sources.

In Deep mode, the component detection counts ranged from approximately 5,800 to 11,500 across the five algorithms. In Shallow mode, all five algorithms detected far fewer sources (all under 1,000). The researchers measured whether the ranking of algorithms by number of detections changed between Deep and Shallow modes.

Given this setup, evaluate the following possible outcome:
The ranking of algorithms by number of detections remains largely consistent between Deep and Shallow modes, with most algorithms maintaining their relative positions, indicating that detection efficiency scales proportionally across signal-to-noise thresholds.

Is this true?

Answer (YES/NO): NO